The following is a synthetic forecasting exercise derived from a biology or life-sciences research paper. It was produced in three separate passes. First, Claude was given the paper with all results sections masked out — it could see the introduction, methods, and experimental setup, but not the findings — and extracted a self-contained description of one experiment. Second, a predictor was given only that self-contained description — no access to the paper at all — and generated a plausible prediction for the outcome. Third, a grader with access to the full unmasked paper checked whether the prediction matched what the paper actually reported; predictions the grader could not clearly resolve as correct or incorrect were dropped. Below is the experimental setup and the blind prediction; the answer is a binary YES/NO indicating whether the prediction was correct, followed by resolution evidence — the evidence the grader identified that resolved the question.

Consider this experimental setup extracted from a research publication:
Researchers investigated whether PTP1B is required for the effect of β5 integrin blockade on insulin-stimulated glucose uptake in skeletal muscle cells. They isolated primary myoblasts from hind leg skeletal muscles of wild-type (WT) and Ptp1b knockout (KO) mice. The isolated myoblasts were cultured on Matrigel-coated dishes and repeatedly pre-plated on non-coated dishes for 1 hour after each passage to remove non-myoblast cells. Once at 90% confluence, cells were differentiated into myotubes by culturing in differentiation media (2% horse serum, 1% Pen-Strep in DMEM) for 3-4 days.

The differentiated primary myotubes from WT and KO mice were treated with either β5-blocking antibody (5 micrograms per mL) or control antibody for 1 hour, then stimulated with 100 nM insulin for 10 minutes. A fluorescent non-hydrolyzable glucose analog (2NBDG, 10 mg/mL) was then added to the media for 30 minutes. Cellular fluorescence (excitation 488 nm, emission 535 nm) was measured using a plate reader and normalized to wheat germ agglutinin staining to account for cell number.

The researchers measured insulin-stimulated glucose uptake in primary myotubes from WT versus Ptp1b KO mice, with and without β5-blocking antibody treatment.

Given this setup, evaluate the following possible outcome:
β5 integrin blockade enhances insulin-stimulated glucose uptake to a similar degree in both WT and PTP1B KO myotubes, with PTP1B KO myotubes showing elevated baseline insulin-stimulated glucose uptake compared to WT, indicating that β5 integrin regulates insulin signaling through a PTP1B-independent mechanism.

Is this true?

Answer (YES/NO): NO